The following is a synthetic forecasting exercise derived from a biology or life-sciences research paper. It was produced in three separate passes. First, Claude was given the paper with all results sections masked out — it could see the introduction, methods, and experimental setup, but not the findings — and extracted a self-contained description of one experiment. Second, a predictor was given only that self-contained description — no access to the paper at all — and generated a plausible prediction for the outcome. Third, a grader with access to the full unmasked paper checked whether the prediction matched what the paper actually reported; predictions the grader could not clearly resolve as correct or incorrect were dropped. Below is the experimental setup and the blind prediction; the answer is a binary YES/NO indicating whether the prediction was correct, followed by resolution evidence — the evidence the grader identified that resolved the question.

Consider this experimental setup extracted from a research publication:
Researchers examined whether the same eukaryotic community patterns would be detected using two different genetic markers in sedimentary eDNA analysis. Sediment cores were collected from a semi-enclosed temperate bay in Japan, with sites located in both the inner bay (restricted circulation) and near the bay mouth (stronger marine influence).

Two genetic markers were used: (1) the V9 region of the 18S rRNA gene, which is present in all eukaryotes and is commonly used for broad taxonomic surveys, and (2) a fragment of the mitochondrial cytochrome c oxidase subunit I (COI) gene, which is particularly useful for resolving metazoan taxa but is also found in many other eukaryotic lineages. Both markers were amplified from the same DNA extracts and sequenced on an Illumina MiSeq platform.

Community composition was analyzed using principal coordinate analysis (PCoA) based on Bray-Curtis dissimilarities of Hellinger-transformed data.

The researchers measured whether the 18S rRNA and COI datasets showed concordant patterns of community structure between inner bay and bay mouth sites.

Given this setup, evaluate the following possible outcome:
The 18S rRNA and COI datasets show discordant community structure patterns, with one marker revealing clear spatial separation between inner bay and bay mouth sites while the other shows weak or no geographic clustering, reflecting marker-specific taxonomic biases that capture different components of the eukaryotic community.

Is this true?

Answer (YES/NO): NO